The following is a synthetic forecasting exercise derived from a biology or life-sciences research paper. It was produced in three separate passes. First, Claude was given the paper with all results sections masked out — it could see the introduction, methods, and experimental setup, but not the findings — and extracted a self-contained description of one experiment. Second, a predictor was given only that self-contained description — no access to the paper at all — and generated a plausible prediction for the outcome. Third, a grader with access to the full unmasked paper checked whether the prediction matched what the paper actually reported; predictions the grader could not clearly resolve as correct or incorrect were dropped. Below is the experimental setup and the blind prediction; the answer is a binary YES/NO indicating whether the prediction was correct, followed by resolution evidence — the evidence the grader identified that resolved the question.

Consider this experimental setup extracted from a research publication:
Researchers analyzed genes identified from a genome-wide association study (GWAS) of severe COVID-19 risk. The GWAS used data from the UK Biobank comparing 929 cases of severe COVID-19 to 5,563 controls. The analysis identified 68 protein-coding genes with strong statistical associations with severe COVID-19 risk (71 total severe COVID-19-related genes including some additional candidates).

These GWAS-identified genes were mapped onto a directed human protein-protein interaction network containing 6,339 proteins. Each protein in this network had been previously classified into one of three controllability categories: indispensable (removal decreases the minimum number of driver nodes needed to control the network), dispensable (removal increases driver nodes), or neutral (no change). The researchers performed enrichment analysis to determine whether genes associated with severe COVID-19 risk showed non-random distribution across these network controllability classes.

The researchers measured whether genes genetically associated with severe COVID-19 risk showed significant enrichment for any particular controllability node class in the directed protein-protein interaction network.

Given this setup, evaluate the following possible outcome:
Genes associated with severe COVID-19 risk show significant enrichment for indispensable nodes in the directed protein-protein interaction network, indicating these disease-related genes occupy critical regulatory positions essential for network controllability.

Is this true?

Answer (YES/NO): YES